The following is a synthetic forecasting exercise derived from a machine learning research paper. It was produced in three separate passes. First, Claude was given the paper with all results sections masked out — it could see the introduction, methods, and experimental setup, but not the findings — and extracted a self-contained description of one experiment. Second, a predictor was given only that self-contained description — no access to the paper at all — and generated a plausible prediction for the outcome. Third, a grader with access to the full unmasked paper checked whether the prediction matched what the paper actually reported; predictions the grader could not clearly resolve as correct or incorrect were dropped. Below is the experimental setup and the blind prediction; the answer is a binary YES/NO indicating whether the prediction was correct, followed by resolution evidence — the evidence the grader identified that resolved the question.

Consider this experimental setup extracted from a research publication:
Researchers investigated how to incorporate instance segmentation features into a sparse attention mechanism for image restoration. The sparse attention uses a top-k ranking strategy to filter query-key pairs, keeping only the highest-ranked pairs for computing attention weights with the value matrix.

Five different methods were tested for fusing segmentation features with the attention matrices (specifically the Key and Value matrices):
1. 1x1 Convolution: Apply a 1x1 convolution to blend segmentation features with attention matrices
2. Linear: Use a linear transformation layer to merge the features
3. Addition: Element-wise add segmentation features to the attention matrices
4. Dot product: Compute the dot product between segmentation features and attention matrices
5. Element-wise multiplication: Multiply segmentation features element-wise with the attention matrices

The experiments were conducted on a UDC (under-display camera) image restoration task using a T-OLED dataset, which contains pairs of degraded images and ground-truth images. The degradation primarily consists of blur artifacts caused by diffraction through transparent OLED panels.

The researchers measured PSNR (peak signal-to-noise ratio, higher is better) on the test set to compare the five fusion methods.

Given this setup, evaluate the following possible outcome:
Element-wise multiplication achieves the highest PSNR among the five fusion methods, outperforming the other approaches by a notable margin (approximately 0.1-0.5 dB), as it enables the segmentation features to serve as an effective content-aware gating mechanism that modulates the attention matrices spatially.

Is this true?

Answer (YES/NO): YES